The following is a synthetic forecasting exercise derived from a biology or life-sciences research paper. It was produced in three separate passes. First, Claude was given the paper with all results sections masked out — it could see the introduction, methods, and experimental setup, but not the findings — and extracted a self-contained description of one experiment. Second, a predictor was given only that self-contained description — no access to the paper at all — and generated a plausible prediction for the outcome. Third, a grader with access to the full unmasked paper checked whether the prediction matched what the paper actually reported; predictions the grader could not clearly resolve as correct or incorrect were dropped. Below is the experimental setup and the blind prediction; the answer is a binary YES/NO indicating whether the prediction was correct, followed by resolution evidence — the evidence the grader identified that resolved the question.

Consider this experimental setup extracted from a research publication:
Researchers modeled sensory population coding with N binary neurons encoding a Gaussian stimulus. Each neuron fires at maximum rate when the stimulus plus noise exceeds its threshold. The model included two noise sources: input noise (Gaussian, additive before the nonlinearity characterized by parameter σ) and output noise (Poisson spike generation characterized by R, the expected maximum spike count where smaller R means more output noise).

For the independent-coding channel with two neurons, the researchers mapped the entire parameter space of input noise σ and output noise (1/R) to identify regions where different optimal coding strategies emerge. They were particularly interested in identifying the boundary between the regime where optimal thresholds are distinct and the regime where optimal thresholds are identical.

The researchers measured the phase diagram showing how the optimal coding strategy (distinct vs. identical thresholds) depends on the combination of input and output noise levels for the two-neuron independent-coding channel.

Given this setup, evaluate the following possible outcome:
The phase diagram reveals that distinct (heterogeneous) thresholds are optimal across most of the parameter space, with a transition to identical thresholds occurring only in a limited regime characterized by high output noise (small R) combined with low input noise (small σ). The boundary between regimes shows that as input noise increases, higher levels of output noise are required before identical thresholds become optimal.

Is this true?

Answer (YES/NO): NO